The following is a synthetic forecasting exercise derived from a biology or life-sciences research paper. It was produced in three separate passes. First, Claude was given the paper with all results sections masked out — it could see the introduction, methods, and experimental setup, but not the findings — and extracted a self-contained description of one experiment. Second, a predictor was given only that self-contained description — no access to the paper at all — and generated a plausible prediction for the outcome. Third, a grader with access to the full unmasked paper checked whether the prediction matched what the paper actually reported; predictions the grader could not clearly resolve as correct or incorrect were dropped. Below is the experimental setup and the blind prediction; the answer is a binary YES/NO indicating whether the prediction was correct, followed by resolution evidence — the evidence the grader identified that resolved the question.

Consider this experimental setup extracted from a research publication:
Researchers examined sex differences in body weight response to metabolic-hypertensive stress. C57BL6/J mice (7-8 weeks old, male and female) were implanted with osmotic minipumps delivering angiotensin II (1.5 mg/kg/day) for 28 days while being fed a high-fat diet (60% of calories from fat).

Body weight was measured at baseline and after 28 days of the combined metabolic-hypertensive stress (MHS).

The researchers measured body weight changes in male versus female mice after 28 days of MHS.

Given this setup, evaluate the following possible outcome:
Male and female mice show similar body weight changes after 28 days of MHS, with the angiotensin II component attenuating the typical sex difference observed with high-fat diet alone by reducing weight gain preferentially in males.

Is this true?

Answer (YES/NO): NO